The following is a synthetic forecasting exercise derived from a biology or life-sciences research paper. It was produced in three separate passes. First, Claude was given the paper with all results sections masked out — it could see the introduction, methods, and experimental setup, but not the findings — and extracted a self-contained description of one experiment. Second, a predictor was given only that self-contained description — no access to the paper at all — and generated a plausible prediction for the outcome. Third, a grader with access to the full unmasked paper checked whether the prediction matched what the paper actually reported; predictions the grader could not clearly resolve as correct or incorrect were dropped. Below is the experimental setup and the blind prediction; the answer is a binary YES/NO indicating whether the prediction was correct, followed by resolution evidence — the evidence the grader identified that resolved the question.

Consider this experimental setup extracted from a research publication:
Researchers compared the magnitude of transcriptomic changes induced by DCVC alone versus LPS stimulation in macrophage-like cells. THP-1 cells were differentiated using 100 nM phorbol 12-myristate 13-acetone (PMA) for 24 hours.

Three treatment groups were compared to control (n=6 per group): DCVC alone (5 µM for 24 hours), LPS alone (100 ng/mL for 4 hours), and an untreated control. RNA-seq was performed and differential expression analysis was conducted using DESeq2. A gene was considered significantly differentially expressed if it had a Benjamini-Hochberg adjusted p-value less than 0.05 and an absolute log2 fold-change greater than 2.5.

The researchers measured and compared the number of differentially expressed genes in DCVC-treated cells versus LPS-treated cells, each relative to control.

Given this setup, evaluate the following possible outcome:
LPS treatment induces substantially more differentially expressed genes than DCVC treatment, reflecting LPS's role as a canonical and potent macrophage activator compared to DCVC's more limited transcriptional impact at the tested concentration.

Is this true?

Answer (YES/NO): YES